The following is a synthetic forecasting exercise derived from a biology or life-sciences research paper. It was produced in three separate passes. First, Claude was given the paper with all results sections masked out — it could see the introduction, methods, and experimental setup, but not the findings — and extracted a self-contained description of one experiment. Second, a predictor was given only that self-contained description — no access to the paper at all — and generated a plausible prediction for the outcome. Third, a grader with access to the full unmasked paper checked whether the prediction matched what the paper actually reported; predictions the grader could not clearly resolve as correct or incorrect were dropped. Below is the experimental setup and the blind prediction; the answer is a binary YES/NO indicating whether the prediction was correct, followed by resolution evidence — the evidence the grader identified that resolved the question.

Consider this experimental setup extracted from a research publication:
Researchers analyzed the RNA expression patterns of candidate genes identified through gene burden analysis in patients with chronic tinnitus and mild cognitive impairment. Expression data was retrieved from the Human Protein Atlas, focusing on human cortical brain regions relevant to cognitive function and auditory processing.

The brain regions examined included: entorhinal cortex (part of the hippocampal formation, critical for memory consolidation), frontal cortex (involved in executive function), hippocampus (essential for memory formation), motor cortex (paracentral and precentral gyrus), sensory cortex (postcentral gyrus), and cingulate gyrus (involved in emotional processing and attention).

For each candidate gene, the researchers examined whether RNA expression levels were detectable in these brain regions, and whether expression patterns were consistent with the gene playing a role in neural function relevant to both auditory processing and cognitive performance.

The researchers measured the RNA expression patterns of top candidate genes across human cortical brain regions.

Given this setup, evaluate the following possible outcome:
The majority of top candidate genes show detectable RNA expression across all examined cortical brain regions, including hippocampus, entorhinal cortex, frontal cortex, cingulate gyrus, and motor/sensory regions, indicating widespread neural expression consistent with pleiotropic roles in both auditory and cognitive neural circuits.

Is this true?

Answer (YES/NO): YES